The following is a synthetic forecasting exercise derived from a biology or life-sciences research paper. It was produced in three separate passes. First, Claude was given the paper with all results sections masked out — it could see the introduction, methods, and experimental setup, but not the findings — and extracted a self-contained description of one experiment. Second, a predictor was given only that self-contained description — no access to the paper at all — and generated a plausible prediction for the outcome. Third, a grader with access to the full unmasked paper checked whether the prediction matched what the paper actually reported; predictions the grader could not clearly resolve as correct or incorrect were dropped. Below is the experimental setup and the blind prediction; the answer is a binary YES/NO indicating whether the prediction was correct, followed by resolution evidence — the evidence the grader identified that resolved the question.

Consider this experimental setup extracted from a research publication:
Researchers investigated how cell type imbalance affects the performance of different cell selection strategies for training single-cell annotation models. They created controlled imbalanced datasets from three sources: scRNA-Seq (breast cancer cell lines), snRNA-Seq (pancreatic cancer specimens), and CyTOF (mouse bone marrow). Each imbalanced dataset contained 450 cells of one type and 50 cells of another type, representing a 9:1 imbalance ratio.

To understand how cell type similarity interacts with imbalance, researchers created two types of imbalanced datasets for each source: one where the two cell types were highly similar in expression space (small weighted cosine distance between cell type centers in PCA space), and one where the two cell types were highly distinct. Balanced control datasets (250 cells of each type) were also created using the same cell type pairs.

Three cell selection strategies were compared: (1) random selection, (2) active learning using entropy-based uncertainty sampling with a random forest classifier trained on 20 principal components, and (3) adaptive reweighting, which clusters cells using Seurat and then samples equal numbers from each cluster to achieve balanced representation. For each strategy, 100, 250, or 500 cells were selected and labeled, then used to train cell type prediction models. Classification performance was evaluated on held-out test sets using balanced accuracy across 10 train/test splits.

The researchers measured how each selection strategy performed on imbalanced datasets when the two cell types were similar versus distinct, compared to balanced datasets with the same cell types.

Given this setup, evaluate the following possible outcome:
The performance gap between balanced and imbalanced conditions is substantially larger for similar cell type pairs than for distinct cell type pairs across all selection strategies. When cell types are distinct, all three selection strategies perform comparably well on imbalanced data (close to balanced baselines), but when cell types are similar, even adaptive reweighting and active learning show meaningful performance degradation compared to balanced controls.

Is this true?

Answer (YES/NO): NO